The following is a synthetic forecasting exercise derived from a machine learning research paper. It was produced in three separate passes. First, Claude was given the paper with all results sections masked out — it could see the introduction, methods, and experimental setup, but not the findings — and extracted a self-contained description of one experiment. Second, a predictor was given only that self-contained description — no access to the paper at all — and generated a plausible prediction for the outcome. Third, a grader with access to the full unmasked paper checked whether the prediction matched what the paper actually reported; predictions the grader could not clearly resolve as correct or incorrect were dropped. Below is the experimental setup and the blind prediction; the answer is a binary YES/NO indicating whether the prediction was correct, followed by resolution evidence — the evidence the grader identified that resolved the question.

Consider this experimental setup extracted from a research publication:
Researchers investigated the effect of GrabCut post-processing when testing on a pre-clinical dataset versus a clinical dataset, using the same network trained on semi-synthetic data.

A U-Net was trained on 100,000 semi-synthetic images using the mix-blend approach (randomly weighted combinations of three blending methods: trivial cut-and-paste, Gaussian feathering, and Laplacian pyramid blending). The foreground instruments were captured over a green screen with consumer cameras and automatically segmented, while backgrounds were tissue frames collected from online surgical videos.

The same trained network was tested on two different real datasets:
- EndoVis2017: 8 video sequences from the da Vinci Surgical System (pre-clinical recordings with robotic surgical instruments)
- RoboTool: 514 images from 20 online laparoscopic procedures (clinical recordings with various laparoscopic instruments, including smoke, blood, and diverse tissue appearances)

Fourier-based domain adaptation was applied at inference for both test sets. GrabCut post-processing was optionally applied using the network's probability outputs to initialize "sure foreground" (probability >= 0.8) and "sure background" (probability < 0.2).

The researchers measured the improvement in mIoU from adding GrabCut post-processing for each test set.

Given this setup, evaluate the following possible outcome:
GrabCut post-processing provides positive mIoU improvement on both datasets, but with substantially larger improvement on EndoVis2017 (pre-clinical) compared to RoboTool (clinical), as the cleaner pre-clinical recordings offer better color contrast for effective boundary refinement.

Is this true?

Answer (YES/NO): NO